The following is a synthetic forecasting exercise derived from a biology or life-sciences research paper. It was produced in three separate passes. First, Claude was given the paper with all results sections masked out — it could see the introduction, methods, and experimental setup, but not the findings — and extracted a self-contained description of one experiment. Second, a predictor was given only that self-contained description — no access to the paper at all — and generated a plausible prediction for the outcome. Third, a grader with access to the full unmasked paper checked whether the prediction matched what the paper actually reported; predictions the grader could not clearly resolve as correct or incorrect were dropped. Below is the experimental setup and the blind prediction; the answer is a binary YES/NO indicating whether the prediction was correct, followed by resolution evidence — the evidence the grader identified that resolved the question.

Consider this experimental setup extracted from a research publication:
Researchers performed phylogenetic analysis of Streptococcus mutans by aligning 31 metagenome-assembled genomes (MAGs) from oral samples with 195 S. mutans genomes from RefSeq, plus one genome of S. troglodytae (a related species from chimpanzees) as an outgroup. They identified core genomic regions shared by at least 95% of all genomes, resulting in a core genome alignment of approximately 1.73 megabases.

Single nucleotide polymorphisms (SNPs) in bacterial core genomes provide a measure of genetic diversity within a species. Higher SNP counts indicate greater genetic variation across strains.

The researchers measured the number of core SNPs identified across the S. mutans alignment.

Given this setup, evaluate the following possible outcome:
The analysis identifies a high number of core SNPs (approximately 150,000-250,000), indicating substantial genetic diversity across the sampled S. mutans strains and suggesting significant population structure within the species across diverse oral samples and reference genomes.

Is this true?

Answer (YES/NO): YES